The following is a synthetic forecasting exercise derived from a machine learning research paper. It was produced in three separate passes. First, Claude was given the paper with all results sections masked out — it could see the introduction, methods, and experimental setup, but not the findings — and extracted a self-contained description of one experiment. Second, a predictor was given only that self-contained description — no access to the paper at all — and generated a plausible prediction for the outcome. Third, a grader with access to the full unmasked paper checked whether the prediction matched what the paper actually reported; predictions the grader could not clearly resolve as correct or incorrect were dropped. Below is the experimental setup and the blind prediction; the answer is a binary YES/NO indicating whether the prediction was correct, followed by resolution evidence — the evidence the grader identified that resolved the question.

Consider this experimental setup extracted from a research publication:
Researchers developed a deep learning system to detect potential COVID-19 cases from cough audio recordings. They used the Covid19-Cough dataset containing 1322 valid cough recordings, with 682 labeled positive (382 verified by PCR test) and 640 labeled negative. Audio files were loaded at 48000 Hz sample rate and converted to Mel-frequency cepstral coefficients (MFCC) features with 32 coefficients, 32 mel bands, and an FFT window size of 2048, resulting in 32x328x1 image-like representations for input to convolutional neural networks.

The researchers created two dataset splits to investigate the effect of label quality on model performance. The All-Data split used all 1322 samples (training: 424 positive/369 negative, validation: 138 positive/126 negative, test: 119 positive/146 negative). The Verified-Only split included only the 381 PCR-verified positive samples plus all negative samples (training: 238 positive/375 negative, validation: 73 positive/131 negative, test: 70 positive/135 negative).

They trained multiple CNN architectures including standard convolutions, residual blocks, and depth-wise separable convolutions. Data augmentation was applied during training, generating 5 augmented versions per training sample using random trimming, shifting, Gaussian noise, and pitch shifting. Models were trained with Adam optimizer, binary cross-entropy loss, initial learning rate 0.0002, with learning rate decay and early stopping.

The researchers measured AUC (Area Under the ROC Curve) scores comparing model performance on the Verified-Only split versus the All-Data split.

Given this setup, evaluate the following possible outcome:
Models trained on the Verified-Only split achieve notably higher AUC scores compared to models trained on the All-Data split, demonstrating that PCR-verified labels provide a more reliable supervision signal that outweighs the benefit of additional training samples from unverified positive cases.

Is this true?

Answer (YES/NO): YES